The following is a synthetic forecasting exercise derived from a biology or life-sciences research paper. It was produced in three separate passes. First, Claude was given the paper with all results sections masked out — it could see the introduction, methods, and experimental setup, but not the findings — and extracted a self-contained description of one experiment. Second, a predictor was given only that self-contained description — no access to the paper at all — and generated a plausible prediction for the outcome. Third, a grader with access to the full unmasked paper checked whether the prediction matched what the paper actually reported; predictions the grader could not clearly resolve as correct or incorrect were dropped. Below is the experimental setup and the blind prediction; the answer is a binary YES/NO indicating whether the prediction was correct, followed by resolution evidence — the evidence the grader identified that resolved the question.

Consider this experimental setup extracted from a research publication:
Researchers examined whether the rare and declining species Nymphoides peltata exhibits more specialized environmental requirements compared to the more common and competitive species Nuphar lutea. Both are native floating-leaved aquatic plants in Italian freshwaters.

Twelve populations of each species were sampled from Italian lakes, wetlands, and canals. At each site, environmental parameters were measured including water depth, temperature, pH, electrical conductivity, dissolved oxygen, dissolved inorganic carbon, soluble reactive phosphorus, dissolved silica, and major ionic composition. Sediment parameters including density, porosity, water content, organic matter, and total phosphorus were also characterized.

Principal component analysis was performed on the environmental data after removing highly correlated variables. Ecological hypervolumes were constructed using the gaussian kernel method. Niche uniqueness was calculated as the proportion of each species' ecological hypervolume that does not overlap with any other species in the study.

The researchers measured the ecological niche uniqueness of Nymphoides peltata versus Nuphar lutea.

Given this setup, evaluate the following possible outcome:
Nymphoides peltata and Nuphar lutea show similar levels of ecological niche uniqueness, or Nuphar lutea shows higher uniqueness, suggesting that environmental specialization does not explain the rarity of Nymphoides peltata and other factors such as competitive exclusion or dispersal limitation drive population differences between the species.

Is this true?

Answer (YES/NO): NO